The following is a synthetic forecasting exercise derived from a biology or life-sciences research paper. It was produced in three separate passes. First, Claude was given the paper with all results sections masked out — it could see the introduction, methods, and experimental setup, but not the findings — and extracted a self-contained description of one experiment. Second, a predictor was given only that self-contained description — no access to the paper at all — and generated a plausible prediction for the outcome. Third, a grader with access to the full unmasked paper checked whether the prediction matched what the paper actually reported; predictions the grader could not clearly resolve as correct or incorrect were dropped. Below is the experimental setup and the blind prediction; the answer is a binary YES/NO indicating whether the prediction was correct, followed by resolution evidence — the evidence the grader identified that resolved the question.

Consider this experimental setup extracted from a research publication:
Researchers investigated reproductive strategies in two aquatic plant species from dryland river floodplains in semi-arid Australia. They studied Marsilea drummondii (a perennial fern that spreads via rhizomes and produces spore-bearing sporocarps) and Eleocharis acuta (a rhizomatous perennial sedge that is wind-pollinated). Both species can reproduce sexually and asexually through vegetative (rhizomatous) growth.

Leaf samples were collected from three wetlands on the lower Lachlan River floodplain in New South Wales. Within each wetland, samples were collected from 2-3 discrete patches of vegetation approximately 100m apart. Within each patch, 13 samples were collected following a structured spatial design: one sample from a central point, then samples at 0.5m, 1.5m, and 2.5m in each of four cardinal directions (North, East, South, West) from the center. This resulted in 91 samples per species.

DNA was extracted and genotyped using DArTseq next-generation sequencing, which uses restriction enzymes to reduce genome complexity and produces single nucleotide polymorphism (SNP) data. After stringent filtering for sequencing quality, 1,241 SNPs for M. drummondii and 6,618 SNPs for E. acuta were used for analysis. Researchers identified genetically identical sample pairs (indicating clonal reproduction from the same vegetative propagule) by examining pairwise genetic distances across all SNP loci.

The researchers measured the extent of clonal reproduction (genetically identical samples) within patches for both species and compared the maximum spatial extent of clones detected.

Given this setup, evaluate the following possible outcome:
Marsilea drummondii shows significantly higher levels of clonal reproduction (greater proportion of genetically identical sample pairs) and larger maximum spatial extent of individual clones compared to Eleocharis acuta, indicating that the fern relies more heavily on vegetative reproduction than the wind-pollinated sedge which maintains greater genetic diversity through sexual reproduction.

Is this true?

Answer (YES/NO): YES